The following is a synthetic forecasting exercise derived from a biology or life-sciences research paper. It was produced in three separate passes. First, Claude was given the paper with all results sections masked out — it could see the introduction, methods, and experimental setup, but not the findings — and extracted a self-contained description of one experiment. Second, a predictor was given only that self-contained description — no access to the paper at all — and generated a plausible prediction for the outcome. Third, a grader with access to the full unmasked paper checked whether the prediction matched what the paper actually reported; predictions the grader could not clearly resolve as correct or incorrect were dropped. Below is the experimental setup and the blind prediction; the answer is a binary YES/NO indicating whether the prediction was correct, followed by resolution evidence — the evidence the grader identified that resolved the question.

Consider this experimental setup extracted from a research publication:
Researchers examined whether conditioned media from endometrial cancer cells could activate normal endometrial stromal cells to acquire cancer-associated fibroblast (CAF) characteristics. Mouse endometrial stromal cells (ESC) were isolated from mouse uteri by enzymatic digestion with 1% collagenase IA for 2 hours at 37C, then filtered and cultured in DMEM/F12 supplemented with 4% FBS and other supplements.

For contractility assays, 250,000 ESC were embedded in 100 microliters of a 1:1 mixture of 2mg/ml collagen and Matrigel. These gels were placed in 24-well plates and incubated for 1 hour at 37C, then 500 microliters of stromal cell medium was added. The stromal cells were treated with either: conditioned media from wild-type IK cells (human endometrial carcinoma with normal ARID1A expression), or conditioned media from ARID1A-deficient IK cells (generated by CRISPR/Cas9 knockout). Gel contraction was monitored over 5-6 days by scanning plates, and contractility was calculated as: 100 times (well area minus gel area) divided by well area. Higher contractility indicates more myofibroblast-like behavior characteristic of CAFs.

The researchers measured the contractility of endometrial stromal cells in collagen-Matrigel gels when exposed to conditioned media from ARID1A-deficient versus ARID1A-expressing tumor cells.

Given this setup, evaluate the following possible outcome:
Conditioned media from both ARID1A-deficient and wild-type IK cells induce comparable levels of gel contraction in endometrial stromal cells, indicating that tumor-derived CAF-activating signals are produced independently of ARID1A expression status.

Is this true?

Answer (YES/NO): NO